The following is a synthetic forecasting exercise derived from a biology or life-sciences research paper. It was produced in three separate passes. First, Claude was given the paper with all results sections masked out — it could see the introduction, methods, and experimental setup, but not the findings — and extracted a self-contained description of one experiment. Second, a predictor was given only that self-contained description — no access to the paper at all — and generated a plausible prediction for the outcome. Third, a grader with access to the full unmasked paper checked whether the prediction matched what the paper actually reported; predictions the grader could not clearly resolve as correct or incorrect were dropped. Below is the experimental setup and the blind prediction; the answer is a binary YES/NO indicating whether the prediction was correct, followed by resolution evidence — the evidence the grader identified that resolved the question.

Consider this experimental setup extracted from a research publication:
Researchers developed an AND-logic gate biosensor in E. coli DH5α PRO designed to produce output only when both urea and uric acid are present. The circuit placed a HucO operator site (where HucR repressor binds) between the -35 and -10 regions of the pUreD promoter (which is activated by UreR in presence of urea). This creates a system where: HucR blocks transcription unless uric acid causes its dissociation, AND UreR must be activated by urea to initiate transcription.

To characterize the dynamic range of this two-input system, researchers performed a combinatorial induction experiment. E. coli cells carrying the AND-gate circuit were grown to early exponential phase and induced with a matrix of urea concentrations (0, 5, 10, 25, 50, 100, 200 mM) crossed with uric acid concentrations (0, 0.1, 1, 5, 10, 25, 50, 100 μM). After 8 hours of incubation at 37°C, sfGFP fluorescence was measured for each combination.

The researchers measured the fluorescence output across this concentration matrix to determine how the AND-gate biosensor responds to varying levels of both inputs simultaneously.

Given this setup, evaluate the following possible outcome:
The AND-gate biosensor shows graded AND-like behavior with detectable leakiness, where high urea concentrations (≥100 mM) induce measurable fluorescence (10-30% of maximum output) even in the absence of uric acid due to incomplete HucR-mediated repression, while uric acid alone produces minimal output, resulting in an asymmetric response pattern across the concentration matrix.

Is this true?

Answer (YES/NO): NO